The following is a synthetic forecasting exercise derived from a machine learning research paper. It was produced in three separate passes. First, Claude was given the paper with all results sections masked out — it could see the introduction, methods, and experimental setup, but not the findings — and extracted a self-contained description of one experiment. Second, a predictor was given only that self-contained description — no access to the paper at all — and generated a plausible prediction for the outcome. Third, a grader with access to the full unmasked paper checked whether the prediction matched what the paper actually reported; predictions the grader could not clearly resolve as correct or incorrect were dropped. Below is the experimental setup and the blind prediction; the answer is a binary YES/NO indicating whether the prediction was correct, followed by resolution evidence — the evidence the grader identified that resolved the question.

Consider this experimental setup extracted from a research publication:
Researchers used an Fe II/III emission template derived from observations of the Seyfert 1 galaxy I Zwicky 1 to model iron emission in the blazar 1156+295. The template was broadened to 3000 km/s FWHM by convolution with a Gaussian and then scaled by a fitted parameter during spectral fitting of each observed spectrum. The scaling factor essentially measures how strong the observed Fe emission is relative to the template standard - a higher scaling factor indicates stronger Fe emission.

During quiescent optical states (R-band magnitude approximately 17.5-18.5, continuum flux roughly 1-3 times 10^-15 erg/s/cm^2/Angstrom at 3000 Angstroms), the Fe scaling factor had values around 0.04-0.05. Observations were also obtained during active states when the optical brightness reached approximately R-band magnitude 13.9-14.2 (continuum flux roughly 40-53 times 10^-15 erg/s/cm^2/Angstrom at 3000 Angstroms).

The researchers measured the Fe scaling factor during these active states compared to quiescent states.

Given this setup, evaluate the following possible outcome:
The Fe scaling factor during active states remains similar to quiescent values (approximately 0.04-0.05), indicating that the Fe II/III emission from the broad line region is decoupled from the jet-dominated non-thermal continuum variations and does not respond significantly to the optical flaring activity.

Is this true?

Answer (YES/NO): NO